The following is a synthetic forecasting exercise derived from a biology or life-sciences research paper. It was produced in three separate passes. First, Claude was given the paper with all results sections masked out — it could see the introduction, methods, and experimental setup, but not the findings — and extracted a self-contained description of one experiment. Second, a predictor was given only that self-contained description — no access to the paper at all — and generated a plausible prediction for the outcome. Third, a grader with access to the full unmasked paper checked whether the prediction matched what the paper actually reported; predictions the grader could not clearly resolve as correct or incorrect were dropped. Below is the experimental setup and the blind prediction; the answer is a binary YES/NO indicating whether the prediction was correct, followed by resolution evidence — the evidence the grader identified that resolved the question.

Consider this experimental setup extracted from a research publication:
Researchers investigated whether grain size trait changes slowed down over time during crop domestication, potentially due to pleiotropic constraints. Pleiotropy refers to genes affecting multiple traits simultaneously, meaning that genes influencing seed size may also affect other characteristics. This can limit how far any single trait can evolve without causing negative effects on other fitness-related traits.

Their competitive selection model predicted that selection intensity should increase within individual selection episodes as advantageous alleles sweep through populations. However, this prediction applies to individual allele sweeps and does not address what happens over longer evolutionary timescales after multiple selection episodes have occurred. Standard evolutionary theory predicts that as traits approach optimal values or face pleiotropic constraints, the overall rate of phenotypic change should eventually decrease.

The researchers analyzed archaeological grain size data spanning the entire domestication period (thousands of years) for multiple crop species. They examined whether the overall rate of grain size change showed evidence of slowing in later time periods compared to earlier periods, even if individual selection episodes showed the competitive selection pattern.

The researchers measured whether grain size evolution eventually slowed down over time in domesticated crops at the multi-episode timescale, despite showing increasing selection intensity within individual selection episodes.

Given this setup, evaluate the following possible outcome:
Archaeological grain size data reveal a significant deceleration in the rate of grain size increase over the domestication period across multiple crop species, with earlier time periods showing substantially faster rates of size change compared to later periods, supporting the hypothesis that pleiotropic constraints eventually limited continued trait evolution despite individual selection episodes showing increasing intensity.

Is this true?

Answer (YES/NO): YES